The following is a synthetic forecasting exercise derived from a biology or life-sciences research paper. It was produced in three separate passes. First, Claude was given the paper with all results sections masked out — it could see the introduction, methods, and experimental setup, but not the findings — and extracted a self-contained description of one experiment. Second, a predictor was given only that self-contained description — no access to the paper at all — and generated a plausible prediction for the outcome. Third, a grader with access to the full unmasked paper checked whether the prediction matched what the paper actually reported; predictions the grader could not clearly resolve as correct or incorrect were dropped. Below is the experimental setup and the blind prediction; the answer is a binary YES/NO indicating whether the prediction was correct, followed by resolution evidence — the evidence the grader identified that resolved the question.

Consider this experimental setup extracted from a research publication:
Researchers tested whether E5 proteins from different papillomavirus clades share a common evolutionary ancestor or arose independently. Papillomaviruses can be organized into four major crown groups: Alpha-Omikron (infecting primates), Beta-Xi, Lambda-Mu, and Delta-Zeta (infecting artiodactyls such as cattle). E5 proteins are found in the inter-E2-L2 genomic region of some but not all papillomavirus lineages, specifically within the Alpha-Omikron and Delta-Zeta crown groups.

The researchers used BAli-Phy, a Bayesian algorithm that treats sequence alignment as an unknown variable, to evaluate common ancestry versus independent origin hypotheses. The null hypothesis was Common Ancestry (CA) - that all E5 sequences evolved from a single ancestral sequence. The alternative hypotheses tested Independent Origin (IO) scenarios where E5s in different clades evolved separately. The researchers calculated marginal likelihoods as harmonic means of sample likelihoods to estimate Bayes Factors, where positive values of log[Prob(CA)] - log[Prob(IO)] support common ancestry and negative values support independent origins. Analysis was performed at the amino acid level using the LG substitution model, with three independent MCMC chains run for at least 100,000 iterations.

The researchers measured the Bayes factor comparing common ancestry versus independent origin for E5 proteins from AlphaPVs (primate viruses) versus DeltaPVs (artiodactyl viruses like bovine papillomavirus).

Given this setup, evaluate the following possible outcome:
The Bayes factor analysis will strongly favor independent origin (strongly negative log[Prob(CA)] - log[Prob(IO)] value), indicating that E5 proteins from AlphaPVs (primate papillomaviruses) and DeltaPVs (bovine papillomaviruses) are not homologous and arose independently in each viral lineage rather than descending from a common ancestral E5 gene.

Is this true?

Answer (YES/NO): NO